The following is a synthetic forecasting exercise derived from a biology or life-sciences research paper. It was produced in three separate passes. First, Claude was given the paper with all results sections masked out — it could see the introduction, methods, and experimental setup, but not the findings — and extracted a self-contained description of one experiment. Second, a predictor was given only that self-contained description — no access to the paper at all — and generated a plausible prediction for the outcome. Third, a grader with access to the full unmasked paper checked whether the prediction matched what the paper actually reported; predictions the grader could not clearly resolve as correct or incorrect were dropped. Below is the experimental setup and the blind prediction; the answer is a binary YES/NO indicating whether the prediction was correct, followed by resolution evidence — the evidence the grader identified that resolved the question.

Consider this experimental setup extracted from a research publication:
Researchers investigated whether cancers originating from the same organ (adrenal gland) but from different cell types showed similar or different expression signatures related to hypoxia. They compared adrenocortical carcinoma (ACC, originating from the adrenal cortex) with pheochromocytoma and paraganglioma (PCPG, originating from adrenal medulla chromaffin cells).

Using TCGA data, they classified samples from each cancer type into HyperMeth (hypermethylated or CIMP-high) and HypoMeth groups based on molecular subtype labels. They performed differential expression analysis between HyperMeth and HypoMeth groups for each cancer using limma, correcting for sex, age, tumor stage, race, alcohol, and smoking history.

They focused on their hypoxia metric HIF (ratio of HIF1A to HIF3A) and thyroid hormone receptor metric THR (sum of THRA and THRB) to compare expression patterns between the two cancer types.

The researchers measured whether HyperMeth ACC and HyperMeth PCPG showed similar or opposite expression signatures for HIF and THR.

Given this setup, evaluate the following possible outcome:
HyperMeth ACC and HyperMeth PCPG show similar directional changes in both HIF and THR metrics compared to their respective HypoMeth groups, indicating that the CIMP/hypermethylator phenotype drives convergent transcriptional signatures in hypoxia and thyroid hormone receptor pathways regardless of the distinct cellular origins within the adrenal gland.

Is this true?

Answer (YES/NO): NO